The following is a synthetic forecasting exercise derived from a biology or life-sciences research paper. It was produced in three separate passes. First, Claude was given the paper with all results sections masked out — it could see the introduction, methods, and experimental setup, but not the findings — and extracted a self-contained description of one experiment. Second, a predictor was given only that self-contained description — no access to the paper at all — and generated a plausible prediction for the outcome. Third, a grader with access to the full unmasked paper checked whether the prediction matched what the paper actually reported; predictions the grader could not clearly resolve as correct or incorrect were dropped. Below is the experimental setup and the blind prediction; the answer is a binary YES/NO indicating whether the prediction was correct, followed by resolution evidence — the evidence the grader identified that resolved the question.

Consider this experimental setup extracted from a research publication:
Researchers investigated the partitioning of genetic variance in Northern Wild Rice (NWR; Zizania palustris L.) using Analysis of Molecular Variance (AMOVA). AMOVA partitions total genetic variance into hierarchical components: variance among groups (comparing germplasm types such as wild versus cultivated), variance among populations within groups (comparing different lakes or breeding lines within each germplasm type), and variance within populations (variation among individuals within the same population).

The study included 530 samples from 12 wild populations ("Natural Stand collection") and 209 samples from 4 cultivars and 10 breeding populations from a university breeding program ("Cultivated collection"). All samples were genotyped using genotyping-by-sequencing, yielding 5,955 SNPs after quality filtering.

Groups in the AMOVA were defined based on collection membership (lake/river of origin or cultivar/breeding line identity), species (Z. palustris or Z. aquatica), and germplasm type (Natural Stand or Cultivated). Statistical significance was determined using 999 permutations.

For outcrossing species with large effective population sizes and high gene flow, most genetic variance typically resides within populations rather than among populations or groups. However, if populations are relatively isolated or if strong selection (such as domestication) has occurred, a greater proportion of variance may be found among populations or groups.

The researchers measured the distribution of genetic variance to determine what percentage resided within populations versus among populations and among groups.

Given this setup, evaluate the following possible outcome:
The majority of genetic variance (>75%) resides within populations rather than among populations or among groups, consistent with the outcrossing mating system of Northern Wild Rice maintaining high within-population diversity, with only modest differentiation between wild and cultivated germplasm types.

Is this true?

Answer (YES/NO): YES